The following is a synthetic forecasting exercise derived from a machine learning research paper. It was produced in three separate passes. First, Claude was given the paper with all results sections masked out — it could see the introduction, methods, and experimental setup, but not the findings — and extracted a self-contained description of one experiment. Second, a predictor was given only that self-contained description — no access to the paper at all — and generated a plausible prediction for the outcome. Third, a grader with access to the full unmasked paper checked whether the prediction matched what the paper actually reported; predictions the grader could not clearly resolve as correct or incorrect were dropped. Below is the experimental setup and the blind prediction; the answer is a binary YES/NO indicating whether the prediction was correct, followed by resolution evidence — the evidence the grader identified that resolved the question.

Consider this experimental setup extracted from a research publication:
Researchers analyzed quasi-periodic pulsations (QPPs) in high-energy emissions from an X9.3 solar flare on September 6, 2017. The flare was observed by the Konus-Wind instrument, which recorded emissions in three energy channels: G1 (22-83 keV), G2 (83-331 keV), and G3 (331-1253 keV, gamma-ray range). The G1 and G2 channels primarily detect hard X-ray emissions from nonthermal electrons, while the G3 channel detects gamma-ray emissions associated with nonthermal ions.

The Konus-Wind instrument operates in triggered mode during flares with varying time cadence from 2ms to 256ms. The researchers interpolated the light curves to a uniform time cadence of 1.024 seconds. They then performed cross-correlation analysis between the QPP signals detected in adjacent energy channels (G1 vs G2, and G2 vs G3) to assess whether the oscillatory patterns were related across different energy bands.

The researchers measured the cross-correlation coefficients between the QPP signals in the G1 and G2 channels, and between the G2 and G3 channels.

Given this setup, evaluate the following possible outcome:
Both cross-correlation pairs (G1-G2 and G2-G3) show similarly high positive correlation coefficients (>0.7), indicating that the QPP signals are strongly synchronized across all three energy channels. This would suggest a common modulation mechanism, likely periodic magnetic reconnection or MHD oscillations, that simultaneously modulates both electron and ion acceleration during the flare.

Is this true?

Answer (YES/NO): YES